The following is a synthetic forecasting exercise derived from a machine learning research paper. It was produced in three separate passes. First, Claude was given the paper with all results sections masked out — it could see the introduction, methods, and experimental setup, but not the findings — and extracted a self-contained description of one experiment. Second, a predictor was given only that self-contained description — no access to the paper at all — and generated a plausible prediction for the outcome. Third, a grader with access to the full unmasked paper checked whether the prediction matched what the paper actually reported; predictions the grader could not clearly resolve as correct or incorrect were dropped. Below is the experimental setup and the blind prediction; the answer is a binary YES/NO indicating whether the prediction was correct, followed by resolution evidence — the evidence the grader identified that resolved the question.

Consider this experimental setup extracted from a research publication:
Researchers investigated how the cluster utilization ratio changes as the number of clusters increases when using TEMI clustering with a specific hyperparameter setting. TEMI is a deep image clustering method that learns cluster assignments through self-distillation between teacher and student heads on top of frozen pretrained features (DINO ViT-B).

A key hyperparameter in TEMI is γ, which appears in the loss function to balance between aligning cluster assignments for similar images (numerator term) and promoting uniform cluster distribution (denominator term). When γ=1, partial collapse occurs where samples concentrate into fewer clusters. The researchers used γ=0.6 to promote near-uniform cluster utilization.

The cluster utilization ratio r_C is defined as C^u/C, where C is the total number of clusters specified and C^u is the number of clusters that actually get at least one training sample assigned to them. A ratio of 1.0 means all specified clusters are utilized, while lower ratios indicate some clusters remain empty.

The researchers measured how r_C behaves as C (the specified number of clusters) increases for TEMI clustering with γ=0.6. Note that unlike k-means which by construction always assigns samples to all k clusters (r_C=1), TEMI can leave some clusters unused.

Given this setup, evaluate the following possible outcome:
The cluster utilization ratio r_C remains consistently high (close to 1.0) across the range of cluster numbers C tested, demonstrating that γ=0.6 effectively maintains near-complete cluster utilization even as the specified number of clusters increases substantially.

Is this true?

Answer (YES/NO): NO